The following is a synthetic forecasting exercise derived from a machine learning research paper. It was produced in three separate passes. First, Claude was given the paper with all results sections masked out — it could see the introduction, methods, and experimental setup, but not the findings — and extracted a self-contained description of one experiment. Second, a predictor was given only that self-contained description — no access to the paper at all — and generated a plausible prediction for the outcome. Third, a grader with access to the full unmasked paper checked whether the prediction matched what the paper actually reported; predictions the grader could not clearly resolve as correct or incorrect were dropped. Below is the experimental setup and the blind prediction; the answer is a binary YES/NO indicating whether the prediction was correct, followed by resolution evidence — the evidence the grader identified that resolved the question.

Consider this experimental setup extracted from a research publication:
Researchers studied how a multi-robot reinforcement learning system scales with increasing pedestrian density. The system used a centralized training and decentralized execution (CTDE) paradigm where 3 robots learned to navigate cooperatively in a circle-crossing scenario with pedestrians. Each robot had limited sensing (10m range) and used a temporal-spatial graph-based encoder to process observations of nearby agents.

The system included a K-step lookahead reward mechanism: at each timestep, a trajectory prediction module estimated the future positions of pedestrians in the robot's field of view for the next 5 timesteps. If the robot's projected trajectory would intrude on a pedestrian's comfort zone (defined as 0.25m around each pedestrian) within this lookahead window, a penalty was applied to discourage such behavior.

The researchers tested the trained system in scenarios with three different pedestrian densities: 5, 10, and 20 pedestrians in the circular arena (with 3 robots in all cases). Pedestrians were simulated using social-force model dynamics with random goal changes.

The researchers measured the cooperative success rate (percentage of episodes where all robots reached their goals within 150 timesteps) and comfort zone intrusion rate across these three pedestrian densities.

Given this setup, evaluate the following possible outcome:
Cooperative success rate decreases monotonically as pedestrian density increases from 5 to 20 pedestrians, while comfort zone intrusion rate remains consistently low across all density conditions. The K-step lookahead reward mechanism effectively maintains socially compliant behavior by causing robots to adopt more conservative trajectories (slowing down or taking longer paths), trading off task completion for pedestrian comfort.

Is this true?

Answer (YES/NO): NO